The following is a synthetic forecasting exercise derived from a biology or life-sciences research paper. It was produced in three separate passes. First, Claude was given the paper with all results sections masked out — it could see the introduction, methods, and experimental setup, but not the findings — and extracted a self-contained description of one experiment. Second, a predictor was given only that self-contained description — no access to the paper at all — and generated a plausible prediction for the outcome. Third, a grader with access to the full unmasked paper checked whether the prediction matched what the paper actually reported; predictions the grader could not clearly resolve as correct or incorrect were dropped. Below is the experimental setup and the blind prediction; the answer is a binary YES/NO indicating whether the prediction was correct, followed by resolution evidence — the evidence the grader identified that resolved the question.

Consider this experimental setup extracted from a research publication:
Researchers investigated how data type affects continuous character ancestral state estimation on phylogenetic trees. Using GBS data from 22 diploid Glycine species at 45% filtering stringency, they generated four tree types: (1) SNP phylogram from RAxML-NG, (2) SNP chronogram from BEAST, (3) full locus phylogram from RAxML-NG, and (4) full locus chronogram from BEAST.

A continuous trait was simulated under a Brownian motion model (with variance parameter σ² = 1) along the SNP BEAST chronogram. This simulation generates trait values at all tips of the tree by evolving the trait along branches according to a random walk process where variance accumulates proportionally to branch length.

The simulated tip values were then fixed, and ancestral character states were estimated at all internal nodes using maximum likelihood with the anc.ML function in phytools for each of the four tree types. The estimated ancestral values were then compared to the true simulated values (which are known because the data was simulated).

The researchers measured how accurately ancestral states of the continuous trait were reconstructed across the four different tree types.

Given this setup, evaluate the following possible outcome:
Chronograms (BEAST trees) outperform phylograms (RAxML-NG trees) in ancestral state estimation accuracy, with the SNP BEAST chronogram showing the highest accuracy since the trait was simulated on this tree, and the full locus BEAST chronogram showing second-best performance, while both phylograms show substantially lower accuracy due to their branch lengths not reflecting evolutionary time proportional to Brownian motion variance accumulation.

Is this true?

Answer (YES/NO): NO